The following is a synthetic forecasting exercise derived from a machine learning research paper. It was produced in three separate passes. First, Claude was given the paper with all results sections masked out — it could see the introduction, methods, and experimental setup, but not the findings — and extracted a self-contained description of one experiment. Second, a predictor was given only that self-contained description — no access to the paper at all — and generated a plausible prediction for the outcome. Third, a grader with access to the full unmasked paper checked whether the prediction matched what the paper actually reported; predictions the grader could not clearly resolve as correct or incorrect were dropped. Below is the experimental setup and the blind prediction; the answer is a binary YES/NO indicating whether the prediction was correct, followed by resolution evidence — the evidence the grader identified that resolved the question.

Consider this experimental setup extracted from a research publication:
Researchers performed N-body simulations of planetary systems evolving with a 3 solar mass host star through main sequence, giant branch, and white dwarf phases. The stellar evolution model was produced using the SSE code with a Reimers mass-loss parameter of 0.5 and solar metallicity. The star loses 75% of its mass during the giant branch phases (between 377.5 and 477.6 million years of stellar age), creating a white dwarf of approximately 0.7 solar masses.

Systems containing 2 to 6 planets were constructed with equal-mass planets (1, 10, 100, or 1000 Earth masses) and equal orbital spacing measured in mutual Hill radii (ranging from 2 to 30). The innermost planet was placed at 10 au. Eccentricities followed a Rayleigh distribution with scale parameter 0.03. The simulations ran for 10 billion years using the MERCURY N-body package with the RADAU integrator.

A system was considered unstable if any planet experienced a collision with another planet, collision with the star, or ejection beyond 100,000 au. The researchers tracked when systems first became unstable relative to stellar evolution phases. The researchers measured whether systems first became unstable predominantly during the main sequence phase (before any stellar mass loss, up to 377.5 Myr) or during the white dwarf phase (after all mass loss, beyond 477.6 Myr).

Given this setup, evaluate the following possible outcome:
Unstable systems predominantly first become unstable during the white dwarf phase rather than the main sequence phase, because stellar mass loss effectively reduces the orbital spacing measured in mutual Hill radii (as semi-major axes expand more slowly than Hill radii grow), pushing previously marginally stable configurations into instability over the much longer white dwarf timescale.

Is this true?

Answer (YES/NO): NO